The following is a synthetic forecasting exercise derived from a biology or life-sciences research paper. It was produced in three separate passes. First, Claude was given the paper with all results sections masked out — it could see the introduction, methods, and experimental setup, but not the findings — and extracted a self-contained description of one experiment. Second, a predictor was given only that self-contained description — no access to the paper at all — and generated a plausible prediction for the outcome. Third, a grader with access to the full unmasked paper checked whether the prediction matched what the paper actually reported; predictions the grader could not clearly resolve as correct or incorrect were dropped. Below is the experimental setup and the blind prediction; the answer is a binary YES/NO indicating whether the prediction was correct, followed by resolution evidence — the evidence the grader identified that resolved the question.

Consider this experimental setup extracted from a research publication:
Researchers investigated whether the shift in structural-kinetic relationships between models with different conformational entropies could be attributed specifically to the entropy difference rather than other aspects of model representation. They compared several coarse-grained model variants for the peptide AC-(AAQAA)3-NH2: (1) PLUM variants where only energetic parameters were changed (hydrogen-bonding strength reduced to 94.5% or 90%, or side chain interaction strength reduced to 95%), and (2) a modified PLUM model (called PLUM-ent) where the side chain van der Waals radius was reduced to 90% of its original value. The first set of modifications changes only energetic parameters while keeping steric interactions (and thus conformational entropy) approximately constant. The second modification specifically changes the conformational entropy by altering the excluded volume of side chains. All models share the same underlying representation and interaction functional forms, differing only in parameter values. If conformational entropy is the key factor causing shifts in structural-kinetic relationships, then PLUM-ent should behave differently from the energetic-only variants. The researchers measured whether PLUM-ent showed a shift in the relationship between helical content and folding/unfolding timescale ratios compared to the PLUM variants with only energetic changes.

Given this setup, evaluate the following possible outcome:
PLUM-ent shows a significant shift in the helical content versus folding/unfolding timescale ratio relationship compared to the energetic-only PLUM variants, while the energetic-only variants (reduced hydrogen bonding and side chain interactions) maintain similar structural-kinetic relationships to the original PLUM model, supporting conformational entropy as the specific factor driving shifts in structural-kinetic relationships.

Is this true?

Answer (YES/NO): YES